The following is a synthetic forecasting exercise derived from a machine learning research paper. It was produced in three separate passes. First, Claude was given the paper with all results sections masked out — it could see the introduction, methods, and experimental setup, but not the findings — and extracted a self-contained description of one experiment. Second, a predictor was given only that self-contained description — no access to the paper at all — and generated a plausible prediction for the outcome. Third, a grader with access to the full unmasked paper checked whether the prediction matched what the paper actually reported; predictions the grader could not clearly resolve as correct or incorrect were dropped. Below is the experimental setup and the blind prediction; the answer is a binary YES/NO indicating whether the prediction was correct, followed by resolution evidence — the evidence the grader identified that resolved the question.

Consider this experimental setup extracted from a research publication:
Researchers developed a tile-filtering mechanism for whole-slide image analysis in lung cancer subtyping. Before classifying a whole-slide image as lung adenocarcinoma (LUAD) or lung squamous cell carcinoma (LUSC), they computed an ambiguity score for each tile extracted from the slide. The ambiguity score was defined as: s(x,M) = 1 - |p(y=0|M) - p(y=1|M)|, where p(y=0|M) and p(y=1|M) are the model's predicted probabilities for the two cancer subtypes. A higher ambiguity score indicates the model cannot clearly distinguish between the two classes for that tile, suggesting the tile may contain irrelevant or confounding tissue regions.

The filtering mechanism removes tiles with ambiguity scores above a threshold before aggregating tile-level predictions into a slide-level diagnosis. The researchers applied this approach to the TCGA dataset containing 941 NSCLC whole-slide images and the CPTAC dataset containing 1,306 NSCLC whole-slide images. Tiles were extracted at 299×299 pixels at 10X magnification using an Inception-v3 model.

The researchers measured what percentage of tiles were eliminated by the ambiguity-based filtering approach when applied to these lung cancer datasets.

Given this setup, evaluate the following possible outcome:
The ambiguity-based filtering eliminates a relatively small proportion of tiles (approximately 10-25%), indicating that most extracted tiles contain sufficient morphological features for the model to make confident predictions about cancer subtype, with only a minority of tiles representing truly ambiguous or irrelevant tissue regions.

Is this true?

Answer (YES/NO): NO